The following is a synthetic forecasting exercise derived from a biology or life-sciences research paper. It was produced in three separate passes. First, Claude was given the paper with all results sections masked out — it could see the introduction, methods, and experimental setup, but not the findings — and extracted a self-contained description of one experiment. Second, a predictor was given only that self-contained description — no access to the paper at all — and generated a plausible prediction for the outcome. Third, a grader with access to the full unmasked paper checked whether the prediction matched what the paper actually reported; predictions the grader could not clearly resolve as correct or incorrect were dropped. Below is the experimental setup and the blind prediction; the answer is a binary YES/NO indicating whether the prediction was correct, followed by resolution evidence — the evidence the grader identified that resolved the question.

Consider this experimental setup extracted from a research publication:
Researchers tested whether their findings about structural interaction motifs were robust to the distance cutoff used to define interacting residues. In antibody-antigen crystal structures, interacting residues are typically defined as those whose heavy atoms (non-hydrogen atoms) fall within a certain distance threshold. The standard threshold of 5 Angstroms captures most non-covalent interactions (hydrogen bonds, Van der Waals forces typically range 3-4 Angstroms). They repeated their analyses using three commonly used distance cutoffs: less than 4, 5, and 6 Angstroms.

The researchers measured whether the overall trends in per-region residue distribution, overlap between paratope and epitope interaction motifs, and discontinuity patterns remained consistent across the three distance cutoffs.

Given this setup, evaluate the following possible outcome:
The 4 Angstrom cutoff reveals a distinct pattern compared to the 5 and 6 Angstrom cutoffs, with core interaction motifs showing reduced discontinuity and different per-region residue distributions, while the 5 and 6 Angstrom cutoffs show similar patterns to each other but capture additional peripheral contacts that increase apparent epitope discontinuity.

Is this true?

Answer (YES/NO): NO